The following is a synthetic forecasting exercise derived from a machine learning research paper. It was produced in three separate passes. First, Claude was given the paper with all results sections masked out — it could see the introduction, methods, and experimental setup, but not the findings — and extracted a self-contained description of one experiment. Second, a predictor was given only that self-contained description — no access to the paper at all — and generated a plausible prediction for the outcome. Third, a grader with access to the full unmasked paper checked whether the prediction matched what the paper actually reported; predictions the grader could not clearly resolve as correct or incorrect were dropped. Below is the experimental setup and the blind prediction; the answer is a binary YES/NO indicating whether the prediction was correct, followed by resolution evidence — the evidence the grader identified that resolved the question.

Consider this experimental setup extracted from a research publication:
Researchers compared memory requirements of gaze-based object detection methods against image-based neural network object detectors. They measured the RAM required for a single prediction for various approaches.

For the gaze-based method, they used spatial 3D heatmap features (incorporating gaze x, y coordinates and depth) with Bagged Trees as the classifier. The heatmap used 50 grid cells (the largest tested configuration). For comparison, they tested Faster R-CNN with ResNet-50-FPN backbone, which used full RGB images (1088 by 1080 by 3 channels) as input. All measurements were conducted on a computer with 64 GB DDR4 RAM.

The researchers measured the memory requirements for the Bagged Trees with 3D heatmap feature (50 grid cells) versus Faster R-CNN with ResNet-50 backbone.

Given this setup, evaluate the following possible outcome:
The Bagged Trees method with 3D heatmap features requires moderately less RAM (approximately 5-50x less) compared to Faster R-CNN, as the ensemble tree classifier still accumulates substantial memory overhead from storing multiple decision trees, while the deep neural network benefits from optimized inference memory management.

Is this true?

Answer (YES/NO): NO